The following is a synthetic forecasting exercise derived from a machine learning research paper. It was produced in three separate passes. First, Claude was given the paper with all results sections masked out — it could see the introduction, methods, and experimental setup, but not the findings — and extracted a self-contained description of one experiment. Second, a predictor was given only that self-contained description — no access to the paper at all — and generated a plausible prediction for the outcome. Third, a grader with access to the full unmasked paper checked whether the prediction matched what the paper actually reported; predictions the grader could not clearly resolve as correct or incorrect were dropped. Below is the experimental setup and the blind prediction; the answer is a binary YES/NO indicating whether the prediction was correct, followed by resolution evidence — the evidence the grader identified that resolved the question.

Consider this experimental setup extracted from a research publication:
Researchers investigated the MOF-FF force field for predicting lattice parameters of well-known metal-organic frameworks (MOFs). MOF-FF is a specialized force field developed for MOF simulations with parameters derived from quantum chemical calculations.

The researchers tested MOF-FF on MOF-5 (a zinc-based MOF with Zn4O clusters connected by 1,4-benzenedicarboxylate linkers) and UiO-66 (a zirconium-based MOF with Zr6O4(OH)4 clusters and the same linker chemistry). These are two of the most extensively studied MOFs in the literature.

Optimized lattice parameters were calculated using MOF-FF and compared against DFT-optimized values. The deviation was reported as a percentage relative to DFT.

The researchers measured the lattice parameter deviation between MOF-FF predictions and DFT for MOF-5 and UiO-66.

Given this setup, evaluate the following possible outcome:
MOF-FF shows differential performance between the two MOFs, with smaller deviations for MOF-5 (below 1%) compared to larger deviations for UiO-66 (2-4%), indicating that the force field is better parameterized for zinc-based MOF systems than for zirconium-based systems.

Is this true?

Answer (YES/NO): NO